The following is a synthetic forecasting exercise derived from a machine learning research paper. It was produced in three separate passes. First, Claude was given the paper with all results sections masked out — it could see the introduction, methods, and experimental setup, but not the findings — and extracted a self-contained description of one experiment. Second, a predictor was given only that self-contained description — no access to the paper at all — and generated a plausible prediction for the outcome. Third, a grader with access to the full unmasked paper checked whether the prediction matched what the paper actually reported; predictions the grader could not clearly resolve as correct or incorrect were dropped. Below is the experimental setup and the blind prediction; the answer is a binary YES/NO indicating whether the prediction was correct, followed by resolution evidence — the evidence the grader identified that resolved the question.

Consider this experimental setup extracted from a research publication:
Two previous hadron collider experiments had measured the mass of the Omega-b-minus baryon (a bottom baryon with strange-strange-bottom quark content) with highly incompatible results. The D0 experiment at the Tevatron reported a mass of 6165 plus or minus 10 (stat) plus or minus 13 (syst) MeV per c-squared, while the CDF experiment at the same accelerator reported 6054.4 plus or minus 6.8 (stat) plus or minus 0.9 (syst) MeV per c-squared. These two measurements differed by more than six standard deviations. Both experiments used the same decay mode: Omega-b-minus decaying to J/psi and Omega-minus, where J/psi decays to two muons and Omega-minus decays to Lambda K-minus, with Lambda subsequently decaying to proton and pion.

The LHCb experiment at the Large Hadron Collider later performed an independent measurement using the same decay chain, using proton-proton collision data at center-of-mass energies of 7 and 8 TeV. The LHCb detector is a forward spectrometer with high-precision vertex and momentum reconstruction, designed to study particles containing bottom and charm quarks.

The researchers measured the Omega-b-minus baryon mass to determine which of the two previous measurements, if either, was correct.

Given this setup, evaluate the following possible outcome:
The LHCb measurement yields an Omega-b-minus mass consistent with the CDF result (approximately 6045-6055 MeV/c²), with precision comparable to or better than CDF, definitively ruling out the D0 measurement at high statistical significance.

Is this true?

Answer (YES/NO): YES